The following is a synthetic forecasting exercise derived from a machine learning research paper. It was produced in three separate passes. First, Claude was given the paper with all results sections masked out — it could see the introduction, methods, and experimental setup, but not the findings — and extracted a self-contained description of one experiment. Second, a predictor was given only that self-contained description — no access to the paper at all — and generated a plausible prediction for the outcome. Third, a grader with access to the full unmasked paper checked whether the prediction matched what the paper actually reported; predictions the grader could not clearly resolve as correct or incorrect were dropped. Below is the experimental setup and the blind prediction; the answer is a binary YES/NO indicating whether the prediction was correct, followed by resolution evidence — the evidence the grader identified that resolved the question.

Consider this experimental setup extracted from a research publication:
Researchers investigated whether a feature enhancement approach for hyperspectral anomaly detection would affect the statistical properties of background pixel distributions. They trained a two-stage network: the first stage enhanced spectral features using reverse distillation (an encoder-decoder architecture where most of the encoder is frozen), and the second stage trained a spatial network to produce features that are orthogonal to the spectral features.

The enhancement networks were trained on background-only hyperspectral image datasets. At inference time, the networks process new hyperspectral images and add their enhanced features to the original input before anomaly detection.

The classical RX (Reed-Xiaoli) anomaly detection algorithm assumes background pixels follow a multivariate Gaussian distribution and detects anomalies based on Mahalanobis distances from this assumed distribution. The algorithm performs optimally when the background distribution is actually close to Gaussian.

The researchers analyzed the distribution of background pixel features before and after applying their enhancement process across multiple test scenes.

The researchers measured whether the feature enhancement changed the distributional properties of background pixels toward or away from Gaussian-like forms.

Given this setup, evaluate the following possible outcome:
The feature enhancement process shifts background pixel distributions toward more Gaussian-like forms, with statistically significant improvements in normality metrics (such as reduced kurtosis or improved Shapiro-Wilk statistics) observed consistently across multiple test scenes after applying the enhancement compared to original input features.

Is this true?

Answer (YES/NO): NO